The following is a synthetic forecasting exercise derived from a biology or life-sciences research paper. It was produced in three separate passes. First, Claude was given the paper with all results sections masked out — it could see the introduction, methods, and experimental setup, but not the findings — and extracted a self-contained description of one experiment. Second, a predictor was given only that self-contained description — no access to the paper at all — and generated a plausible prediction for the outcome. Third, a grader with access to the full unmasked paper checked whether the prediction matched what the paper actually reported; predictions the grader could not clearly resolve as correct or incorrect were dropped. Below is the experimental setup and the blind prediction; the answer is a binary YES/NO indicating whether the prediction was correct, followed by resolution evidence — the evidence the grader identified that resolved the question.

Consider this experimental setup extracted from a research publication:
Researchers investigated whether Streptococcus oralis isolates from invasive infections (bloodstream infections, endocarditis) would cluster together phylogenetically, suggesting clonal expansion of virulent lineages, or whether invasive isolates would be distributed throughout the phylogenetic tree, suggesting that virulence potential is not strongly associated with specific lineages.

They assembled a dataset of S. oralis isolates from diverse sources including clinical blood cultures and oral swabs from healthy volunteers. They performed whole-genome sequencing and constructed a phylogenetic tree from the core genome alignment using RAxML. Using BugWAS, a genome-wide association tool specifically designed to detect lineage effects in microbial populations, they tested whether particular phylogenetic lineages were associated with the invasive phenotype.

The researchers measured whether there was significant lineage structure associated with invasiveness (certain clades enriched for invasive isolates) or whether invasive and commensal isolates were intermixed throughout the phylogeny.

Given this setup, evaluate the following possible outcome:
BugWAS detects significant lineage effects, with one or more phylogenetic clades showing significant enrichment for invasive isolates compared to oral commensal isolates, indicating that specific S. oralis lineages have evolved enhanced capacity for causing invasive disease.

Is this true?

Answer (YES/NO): NO